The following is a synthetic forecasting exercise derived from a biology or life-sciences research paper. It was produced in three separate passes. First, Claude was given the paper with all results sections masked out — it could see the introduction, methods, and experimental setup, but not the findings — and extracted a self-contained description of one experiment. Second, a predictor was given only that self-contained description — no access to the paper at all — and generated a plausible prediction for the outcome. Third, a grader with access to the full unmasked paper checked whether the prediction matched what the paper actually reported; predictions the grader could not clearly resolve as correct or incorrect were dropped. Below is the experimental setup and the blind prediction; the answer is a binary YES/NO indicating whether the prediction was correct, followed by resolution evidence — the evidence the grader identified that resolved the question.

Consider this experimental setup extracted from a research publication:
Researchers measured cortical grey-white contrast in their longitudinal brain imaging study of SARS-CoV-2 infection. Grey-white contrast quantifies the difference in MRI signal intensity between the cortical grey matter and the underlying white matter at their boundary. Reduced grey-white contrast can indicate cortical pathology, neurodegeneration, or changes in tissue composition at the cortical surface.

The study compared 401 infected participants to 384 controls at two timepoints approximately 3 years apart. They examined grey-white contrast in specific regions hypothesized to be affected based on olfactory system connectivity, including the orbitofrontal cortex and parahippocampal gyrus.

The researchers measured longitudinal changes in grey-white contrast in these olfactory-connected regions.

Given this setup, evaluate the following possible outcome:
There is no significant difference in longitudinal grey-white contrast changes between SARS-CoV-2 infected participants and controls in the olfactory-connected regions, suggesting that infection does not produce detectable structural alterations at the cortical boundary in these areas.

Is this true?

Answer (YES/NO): NO